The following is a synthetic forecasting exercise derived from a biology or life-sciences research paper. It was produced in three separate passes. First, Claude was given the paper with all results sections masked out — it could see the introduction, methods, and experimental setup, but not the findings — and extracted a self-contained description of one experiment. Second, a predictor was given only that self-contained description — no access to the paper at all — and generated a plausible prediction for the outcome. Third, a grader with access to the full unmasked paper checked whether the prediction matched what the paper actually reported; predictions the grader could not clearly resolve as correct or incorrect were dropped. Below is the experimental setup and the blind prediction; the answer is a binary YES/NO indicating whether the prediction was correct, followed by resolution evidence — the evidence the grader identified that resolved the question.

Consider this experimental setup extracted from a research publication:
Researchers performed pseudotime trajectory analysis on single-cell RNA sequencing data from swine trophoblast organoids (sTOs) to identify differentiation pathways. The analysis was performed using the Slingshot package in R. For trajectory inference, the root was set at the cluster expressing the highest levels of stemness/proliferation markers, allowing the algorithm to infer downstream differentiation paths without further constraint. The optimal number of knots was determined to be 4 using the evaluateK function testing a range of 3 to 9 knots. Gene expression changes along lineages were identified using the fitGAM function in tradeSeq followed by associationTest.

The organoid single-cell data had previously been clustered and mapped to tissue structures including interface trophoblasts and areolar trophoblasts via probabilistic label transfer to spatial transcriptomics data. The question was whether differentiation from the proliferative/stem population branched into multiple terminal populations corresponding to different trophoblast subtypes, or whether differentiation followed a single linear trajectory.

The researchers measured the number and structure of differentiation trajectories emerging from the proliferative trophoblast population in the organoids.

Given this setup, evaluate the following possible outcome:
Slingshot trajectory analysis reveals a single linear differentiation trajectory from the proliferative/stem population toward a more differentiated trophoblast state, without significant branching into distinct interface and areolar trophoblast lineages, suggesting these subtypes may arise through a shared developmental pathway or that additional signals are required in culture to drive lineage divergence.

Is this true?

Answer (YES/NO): YES